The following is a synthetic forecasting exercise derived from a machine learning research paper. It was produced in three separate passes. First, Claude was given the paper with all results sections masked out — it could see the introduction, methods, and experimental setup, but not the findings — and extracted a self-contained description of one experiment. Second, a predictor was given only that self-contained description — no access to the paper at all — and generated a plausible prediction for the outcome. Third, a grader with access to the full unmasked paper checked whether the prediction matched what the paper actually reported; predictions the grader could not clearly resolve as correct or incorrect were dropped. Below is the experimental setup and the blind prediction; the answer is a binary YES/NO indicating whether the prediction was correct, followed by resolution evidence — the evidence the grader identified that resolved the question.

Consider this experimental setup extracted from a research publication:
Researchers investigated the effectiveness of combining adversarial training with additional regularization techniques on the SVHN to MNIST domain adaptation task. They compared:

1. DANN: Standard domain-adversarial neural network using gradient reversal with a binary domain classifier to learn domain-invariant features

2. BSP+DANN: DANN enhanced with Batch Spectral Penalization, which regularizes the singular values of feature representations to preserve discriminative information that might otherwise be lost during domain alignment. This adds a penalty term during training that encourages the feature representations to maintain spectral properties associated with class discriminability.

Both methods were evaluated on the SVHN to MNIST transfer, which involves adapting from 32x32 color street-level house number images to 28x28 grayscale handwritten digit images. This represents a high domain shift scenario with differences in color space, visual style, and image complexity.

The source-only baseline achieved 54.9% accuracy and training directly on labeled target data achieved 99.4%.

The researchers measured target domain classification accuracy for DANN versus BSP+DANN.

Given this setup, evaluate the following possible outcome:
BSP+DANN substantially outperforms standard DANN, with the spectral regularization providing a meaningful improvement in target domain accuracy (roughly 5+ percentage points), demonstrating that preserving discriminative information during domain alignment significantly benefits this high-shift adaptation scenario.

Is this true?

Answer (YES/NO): YES